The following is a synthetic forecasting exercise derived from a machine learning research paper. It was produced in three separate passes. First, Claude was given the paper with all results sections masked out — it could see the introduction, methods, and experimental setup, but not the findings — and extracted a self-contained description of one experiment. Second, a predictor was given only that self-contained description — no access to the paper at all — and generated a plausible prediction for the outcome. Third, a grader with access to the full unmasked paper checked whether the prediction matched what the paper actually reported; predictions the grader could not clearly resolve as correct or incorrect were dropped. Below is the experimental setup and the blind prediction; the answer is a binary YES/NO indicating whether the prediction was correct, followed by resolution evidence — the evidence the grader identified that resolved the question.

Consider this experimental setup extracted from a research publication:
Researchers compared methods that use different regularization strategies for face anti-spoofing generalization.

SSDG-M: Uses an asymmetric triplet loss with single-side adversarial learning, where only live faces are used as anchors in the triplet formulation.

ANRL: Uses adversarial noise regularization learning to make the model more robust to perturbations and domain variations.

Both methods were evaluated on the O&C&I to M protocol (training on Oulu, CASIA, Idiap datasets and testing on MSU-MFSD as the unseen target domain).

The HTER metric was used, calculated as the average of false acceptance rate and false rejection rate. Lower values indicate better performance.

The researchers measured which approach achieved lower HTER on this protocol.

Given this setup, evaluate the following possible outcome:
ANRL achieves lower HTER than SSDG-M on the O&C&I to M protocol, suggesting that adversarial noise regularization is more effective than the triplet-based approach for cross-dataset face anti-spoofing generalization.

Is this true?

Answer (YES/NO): YES